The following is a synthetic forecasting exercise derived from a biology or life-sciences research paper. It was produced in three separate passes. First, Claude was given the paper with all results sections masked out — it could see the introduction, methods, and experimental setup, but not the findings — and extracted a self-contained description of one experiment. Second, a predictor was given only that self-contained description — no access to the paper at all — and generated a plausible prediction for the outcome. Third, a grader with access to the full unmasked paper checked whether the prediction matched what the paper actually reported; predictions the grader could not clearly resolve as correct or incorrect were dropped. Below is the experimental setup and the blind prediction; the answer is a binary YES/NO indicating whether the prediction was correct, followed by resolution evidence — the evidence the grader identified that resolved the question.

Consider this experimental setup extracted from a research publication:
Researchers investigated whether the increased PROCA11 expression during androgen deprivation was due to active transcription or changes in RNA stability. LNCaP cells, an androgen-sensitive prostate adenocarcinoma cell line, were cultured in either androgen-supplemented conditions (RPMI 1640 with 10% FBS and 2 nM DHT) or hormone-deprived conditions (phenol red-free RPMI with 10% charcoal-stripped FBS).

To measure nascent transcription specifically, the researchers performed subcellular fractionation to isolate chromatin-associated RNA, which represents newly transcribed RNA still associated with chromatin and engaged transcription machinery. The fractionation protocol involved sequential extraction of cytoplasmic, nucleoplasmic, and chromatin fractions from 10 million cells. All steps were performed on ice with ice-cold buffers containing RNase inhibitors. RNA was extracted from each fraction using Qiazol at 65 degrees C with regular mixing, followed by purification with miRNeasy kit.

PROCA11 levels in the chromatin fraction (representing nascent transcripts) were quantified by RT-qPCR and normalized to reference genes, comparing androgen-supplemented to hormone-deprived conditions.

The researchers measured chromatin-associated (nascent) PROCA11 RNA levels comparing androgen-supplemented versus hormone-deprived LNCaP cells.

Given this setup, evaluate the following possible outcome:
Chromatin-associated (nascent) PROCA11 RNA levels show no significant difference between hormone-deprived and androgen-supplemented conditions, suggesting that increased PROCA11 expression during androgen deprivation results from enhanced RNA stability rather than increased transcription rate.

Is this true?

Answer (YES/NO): NO